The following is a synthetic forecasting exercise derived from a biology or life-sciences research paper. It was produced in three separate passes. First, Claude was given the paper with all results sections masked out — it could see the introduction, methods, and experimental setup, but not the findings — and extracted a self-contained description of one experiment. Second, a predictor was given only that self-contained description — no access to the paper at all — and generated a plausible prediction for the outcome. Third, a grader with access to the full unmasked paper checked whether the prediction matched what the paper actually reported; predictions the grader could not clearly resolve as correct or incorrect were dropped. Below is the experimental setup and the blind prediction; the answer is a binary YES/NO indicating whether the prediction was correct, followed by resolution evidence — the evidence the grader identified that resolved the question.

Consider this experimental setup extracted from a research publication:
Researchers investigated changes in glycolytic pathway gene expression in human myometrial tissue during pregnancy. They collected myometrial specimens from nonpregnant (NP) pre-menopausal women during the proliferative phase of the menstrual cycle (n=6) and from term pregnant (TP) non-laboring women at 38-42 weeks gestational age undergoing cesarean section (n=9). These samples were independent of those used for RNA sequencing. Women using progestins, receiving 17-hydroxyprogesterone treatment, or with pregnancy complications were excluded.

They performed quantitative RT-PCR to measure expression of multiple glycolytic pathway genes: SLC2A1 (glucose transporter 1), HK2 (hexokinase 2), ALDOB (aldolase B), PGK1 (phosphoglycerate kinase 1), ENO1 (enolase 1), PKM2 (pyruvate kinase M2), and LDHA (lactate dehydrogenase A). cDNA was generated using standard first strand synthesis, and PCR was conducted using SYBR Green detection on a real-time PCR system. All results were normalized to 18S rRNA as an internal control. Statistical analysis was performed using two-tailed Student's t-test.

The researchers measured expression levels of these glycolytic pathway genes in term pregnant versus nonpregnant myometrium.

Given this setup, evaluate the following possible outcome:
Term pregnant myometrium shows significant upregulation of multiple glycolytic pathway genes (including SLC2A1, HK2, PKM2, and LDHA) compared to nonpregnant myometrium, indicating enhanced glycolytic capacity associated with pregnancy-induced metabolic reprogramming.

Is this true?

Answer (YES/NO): NO